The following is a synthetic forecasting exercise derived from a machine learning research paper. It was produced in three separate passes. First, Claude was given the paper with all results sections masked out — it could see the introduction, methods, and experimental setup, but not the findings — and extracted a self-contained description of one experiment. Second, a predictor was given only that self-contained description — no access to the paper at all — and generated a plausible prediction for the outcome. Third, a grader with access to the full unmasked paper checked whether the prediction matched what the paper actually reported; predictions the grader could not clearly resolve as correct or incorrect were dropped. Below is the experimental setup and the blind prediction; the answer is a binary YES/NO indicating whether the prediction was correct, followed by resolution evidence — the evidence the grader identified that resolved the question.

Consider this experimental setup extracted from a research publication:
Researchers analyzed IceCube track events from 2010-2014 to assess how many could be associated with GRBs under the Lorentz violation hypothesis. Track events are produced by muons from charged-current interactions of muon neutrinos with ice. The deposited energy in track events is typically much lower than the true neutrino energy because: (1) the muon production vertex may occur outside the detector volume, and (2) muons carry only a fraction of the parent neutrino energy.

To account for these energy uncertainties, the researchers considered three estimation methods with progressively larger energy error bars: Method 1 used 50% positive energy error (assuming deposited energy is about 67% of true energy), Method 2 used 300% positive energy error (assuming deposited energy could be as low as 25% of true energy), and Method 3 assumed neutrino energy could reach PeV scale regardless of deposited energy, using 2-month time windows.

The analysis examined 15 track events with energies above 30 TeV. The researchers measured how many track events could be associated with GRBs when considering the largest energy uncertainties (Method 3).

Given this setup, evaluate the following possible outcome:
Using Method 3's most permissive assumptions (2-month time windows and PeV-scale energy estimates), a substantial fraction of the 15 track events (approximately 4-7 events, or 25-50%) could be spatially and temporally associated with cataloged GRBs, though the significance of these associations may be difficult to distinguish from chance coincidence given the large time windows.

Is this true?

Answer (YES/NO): NO